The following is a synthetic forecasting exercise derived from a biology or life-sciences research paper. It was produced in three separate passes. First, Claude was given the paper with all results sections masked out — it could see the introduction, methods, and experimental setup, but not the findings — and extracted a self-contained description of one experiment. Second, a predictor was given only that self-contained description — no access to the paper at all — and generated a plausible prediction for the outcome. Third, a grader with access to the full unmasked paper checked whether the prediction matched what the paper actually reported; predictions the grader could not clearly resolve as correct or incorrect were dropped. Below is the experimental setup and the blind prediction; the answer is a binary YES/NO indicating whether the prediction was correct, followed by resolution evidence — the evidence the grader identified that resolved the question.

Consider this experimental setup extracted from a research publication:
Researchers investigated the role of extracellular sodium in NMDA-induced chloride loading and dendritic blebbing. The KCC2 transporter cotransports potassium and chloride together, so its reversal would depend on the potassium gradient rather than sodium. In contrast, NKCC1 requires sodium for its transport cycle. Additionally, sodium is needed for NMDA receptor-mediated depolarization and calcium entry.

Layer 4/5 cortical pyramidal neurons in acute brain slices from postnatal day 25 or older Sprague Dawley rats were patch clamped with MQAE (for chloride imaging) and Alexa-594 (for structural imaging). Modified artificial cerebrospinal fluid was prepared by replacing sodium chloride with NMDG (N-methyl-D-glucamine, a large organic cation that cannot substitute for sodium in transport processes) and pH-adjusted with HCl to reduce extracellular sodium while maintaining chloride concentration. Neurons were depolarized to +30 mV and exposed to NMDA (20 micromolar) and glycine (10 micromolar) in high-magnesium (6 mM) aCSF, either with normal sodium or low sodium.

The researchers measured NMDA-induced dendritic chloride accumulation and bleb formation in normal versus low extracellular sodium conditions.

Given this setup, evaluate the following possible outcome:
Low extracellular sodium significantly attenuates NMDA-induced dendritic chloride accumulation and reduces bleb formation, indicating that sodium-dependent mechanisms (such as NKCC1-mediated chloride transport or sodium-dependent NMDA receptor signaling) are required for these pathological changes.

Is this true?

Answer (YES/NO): NO